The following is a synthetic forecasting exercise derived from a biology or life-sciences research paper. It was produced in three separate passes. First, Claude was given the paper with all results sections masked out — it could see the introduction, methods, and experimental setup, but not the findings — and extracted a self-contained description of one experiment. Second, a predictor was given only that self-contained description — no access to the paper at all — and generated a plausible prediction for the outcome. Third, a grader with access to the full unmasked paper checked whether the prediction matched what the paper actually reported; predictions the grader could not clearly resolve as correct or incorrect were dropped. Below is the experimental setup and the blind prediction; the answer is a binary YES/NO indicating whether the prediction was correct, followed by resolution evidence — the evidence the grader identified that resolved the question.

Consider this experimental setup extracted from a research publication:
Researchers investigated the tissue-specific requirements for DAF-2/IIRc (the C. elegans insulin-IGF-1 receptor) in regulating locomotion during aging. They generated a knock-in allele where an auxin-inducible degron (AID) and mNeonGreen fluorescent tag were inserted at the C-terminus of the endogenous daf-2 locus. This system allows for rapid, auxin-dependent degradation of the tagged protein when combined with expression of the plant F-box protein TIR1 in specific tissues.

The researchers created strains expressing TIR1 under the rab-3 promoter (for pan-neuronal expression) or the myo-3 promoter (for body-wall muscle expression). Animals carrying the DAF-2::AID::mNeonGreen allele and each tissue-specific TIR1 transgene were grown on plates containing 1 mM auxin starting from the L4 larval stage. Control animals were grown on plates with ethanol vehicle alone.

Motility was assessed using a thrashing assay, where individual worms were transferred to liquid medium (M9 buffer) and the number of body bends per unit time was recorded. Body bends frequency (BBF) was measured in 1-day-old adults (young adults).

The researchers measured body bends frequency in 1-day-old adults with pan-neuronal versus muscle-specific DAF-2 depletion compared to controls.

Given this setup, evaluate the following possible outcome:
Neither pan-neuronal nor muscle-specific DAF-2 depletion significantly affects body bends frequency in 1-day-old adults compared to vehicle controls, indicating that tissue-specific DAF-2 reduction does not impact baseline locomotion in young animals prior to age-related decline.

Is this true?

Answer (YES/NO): NO